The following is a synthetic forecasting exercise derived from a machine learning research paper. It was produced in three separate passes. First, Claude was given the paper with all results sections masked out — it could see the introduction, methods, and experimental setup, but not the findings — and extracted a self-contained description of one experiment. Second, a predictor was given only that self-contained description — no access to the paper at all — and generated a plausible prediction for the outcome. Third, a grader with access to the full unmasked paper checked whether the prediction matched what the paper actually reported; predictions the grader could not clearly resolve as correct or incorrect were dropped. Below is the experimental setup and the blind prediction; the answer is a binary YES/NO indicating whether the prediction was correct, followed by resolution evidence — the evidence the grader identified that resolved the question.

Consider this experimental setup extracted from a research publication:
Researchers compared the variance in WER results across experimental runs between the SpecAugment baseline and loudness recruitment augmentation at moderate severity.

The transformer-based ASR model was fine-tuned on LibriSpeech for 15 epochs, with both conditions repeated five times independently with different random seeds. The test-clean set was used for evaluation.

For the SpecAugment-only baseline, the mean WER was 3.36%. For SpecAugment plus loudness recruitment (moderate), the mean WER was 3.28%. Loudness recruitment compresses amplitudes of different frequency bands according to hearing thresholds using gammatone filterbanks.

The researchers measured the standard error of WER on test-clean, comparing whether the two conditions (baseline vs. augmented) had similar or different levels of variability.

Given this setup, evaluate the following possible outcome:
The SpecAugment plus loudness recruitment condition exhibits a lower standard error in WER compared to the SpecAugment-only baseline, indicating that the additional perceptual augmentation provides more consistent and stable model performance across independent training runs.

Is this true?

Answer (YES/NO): NO